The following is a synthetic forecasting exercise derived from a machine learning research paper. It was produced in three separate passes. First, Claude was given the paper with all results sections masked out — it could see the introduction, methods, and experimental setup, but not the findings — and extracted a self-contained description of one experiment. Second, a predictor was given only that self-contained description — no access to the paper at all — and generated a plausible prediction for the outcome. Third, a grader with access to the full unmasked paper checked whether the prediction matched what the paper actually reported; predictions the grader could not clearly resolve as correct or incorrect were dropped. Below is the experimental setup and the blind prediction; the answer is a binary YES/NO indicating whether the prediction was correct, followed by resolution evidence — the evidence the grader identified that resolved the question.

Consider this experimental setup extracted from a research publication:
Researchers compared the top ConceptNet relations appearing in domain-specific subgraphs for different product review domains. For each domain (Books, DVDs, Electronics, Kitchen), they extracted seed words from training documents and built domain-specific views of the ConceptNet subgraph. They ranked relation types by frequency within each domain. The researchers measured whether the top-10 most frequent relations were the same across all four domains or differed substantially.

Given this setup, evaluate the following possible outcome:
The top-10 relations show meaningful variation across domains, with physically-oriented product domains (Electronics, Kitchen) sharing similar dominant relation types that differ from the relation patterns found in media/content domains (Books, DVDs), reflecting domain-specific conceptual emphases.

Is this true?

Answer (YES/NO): NO